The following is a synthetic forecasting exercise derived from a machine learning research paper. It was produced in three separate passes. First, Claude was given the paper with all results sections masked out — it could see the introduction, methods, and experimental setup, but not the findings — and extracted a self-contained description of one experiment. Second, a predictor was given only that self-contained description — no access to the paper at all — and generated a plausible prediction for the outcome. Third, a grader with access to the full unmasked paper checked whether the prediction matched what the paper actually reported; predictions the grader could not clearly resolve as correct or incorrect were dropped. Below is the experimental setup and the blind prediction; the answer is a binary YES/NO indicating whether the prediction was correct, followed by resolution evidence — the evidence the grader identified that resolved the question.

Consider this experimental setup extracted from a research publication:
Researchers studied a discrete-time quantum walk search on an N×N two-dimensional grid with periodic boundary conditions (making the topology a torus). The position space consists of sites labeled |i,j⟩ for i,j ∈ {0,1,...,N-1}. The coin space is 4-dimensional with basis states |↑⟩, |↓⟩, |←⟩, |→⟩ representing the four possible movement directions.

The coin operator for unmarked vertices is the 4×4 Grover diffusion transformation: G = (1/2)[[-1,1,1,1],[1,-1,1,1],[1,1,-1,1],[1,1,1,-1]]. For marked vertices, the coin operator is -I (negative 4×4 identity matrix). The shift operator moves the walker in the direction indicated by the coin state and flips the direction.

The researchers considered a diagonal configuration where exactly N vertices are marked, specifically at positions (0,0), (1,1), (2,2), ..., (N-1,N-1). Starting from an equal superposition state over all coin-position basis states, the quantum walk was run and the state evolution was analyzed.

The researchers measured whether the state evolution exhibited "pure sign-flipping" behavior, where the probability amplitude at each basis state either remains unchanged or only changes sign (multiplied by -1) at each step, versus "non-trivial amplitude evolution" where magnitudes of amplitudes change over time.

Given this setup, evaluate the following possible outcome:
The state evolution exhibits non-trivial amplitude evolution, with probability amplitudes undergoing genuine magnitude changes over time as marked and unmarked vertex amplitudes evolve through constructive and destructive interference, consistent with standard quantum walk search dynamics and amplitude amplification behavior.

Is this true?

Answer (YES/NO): NO